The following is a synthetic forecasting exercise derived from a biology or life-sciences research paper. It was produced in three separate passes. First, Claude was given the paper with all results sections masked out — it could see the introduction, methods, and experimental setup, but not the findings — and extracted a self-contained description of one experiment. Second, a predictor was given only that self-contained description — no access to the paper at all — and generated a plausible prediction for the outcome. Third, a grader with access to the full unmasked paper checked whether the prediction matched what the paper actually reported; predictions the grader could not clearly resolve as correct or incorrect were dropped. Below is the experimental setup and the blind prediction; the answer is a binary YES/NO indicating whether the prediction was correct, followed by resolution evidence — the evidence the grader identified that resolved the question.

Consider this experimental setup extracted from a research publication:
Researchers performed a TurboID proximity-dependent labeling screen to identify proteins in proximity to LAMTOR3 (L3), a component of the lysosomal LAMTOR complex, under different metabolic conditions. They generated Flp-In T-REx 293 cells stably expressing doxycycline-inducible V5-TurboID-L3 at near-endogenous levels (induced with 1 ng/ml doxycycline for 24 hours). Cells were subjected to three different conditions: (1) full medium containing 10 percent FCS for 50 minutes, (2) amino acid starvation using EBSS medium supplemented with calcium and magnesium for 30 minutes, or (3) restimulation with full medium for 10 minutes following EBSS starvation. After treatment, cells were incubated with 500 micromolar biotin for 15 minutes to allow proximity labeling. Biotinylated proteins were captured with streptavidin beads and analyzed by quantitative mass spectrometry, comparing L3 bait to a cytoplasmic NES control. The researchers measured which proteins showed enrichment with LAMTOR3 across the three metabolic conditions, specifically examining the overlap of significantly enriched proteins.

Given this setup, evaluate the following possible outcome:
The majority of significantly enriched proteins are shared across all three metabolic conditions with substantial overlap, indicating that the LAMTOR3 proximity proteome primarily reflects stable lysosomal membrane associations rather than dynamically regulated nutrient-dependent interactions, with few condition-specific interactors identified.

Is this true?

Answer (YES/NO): YES